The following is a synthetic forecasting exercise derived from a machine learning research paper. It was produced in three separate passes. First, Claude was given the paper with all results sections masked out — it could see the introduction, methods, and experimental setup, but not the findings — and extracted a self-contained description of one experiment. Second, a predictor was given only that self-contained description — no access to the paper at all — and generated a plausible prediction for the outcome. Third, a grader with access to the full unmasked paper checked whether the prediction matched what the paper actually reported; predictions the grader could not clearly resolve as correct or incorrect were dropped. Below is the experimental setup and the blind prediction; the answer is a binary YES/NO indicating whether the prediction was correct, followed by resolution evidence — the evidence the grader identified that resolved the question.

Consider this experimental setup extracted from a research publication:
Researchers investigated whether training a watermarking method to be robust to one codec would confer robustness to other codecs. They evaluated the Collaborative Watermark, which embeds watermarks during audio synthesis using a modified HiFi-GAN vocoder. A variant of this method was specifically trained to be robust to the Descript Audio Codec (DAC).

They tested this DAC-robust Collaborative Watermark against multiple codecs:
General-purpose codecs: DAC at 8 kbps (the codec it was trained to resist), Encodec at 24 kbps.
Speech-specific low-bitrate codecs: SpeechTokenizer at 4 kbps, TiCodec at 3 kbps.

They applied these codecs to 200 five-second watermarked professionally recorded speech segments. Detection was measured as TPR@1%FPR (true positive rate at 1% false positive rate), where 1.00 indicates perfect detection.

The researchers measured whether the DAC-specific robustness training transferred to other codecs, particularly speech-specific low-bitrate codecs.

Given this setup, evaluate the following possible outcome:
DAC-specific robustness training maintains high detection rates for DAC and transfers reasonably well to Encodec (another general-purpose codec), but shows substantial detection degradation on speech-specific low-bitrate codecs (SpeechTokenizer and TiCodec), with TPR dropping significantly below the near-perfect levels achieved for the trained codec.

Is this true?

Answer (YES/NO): NO